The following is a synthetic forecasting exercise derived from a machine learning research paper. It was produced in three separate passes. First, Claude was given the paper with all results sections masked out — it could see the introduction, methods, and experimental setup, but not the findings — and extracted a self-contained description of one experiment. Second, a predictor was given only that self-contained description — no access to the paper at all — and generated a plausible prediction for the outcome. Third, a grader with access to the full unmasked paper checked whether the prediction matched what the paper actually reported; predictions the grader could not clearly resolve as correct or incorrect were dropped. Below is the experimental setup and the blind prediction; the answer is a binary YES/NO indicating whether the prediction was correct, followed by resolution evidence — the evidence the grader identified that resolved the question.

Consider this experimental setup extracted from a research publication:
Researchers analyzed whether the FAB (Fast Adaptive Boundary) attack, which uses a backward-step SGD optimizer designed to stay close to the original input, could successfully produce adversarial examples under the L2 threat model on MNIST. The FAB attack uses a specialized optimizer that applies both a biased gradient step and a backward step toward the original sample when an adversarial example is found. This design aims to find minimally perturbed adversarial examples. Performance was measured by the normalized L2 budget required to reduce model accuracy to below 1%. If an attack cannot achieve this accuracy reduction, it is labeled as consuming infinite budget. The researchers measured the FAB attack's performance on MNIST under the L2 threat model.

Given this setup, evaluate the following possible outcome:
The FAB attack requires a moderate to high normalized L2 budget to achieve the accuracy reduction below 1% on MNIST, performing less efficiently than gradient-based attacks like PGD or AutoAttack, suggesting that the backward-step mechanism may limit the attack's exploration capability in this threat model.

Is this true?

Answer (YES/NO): NO